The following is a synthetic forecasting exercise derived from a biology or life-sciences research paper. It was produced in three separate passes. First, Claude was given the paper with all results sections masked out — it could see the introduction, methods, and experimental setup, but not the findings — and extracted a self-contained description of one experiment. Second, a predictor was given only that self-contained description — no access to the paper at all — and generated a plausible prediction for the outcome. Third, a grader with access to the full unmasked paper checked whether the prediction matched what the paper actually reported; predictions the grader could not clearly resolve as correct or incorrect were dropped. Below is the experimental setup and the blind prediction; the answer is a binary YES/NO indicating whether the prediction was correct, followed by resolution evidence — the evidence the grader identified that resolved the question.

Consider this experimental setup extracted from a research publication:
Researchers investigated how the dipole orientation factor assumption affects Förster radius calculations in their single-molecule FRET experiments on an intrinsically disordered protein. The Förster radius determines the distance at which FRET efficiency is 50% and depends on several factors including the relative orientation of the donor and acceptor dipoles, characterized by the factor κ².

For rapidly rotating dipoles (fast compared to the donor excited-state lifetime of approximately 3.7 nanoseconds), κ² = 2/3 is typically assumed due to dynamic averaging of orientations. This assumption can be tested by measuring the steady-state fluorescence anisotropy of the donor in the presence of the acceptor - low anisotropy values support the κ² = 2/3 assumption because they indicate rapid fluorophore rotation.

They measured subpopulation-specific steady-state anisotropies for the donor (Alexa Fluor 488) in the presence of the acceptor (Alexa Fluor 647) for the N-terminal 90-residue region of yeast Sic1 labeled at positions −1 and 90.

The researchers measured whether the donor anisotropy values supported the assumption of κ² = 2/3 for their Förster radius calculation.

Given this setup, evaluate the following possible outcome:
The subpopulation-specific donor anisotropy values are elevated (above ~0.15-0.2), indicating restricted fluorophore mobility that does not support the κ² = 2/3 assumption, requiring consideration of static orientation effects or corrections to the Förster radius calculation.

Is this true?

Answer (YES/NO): NO